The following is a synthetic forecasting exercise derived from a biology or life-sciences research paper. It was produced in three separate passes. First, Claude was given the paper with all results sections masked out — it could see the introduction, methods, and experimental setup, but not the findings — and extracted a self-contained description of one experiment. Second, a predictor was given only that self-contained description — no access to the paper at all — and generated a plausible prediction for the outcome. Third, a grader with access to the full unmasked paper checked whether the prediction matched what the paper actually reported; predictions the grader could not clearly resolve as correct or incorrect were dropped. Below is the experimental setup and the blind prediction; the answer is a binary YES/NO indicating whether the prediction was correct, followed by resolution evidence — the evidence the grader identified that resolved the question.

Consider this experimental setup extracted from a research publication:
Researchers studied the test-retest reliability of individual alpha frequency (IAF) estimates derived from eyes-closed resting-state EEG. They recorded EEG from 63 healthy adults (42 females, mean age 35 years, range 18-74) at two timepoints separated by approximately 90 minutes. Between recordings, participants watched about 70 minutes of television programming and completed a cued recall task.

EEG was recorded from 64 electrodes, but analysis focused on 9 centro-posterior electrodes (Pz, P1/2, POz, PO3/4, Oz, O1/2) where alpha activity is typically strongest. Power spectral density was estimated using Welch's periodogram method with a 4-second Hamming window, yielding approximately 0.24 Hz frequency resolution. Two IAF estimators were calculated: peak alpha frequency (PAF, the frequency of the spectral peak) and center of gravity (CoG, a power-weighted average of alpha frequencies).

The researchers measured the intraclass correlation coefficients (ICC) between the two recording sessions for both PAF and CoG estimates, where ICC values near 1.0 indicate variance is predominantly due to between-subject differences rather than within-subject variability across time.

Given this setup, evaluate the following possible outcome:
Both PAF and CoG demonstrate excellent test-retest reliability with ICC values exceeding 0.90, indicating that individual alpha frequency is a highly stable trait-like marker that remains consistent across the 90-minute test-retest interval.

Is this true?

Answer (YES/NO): YES